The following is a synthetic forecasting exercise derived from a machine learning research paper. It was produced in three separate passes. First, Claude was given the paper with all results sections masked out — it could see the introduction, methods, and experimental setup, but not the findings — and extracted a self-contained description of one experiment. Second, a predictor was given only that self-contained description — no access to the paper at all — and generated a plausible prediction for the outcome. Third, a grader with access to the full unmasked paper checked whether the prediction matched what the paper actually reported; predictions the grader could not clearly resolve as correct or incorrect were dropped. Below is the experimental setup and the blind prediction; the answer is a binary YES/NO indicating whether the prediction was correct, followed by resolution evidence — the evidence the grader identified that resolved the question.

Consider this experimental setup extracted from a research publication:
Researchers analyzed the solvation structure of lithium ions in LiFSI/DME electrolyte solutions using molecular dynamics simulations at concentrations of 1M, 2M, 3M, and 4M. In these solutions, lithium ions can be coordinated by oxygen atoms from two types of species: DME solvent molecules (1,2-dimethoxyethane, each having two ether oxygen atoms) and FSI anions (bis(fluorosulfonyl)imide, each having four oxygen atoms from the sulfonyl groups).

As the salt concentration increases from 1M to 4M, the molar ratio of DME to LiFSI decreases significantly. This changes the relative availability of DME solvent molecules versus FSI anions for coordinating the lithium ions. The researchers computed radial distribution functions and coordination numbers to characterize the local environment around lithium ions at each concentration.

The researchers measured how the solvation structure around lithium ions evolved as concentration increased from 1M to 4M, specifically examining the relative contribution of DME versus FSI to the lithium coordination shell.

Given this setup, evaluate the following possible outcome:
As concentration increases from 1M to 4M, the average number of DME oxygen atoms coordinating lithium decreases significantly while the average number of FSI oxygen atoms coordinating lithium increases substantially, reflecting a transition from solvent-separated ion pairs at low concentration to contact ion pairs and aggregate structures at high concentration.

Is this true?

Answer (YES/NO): YES